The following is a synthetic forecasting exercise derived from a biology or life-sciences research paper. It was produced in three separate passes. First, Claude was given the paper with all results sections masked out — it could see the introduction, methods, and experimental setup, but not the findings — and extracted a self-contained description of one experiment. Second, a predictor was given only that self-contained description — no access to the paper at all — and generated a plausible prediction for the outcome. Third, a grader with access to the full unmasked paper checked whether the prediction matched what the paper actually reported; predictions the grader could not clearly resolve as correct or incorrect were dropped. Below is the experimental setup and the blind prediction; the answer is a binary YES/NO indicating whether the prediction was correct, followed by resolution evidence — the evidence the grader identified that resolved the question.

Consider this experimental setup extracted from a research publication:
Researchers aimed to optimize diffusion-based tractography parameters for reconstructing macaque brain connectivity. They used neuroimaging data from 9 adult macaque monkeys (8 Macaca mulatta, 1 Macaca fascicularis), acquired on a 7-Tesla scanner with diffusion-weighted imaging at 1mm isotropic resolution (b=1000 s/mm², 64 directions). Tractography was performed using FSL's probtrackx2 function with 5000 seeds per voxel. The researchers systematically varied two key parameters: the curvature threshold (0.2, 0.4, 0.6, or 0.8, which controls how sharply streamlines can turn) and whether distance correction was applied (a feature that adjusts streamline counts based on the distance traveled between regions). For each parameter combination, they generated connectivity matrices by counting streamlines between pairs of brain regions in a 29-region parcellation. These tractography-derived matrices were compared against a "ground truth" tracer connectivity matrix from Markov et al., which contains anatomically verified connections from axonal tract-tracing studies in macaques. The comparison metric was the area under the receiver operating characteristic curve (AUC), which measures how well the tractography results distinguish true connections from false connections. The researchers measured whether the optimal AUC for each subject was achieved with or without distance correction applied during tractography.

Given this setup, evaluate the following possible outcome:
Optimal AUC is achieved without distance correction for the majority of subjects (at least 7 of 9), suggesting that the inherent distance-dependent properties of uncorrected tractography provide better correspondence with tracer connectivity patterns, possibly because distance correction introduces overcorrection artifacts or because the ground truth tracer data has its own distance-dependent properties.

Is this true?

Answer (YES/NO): YES